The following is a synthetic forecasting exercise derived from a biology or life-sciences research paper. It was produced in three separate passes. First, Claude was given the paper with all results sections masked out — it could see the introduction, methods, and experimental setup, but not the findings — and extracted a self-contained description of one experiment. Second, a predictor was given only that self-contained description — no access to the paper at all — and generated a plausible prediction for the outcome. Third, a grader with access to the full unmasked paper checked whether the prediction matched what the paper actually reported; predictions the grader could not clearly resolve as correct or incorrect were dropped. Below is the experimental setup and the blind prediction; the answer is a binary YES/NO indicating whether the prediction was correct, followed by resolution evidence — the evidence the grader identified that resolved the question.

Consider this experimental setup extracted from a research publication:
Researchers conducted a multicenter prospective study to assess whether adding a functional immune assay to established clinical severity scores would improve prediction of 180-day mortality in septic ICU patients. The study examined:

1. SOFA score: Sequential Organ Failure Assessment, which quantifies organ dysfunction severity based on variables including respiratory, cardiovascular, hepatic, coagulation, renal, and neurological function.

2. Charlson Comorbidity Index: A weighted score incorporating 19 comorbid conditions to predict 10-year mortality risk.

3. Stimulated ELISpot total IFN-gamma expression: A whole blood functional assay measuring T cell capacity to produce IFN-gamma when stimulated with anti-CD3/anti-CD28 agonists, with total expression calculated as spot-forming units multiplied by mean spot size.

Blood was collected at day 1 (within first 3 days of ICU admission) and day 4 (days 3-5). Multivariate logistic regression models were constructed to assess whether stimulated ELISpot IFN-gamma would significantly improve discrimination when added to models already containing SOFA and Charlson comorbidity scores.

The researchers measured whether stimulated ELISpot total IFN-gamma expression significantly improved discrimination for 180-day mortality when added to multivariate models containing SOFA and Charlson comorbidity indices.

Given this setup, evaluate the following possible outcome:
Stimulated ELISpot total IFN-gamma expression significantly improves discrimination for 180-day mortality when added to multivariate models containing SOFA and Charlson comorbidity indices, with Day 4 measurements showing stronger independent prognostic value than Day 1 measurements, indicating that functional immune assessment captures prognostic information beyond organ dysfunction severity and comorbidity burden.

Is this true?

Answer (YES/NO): NO